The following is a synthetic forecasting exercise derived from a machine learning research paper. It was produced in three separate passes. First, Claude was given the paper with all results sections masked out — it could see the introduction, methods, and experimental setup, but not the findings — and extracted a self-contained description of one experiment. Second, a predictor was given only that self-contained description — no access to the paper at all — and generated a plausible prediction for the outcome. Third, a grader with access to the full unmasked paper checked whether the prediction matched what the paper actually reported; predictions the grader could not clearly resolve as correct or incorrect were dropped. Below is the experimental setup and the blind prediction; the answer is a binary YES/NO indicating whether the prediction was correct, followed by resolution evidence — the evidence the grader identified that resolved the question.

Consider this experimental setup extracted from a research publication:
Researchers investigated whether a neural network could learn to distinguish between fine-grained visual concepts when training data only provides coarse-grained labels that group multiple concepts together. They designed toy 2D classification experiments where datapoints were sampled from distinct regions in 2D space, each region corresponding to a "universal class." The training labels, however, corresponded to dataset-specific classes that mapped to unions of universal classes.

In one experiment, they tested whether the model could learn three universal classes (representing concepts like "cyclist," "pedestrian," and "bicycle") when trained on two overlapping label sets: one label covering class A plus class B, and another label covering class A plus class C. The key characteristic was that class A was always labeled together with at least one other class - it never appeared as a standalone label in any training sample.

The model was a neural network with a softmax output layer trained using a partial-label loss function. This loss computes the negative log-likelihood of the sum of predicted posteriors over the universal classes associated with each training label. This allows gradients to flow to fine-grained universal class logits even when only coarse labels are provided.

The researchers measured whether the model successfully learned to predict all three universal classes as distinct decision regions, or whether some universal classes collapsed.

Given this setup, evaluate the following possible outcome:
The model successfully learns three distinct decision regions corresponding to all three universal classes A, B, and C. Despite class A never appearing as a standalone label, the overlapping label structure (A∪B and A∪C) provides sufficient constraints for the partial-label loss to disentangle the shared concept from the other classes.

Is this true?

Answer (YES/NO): NO